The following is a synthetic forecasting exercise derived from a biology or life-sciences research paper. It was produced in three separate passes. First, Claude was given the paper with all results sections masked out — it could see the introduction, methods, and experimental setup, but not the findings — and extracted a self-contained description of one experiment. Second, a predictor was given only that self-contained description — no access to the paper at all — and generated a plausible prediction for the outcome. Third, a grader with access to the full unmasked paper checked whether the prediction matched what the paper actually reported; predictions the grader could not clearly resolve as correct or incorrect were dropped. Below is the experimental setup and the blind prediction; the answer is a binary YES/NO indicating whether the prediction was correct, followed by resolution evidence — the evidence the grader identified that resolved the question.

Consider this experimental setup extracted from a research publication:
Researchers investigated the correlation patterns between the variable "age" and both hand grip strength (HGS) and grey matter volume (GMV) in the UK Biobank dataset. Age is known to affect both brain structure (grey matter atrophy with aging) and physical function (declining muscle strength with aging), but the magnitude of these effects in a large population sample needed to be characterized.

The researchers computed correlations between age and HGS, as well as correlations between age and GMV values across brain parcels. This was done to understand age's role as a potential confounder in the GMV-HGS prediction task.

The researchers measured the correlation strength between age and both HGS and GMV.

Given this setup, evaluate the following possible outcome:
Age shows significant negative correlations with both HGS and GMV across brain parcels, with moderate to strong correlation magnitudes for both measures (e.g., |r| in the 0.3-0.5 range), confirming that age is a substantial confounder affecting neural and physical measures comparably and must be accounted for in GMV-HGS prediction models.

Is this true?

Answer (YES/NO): NO